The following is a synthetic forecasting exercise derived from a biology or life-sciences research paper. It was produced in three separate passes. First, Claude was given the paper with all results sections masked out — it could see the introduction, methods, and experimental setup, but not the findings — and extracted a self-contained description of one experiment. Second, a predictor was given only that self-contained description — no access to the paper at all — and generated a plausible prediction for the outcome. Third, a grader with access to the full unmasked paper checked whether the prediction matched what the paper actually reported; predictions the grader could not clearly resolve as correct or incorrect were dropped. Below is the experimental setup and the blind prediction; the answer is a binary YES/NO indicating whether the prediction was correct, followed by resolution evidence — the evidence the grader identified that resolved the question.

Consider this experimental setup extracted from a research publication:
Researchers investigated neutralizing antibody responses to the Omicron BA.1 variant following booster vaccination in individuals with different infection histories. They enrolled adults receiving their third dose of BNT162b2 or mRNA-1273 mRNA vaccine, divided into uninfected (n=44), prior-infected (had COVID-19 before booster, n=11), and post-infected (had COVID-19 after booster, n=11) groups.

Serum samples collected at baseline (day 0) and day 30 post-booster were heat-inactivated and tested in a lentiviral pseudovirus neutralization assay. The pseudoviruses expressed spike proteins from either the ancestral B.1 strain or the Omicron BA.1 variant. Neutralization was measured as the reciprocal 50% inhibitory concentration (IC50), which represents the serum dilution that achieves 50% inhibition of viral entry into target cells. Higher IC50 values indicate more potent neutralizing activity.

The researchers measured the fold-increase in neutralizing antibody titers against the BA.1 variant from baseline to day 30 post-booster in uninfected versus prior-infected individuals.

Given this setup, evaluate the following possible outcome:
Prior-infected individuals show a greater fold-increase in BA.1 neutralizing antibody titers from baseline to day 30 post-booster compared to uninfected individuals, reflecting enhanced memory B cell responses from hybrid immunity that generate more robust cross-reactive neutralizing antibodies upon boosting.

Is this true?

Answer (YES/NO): NO